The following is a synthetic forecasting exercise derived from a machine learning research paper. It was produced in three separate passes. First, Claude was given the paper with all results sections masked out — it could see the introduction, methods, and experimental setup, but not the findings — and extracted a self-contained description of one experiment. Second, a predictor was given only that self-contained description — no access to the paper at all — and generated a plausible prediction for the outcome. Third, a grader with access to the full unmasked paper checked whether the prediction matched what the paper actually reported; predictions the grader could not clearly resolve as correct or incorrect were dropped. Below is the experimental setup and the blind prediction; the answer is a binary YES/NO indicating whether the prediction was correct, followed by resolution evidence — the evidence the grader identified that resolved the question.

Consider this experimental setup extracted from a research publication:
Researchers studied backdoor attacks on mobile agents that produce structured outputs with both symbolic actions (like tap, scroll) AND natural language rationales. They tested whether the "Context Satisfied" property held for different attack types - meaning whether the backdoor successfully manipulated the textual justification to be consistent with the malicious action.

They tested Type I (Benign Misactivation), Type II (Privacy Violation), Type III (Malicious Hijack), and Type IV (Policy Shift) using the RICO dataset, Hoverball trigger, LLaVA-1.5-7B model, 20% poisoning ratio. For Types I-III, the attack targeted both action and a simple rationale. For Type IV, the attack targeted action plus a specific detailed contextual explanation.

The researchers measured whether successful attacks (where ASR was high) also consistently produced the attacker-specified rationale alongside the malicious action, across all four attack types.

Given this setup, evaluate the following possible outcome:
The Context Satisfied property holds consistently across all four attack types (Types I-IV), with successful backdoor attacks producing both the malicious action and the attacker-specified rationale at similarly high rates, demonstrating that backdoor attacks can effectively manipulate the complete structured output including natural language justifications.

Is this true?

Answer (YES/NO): NO